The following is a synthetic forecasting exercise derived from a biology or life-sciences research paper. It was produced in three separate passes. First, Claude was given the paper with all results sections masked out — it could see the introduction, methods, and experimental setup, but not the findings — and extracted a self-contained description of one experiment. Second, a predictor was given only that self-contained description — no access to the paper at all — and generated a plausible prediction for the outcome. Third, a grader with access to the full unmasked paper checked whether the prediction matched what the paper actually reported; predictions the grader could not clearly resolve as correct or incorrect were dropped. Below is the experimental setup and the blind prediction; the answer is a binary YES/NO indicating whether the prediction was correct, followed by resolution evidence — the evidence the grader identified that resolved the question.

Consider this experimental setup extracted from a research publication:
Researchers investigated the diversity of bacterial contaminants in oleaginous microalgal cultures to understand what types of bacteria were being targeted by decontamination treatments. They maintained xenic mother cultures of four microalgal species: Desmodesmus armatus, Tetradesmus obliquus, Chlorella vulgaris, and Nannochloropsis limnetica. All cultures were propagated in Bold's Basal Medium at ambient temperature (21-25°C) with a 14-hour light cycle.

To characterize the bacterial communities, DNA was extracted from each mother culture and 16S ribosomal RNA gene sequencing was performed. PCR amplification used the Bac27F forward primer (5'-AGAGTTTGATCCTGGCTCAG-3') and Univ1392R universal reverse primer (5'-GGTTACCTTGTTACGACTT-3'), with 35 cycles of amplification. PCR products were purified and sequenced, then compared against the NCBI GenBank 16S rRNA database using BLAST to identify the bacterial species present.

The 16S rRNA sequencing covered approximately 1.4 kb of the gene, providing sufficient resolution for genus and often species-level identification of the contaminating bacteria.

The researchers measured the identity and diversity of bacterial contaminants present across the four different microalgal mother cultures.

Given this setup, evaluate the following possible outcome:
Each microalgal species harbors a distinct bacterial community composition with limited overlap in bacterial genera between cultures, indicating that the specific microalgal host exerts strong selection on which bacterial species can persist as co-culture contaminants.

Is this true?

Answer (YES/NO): NO